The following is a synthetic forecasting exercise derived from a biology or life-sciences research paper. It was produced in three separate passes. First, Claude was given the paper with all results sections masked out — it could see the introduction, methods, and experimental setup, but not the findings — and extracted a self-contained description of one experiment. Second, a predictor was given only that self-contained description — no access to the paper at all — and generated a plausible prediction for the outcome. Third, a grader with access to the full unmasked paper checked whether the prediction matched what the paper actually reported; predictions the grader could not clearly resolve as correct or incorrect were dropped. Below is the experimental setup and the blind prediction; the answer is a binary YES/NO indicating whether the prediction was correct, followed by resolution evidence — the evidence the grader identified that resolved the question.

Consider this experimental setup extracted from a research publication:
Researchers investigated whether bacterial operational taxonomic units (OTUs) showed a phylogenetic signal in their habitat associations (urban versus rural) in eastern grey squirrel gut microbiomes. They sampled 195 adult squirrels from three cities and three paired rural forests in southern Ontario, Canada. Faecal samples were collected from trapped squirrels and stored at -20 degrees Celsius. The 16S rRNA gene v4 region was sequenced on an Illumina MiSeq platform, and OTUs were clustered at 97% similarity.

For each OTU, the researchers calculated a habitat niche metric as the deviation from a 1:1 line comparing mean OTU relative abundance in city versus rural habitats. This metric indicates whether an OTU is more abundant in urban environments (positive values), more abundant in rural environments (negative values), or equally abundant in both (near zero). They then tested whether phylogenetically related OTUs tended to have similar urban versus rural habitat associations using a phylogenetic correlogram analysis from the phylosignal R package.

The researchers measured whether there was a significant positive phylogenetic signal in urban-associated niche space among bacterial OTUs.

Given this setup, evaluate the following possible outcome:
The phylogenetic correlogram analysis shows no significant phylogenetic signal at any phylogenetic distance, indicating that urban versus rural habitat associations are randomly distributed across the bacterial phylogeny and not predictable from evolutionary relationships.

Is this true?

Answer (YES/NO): NO